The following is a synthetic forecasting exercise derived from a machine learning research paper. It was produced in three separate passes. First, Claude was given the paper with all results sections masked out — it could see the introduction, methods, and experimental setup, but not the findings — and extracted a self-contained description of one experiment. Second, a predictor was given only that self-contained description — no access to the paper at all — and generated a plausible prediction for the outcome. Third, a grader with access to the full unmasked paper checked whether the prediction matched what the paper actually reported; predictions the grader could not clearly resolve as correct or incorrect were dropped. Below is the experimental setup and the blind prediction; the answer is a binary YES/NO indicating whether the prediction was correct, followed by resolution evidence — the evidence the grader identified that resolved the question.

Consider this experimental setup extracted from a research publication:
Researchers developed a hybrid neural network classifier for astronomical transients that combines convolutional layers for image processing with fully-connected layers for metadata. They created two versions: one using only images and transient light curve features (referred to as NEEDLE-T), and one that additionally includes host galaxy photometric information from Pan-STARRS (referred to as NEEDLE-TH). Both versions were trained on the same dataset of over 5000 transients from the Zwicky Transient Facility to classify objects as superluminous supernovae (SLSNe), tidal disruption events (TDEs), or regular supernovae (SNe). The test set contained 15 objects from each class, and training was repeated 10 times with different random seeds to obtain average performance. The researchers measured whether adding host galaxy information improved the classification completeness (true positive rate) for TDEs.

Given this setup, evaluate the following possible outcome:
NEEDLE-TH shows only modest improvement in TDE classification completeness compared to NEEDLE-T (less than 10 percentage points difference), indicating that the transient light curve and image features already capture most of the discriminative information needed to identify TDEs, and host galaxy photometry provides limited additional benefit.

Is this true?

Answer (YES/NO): NO